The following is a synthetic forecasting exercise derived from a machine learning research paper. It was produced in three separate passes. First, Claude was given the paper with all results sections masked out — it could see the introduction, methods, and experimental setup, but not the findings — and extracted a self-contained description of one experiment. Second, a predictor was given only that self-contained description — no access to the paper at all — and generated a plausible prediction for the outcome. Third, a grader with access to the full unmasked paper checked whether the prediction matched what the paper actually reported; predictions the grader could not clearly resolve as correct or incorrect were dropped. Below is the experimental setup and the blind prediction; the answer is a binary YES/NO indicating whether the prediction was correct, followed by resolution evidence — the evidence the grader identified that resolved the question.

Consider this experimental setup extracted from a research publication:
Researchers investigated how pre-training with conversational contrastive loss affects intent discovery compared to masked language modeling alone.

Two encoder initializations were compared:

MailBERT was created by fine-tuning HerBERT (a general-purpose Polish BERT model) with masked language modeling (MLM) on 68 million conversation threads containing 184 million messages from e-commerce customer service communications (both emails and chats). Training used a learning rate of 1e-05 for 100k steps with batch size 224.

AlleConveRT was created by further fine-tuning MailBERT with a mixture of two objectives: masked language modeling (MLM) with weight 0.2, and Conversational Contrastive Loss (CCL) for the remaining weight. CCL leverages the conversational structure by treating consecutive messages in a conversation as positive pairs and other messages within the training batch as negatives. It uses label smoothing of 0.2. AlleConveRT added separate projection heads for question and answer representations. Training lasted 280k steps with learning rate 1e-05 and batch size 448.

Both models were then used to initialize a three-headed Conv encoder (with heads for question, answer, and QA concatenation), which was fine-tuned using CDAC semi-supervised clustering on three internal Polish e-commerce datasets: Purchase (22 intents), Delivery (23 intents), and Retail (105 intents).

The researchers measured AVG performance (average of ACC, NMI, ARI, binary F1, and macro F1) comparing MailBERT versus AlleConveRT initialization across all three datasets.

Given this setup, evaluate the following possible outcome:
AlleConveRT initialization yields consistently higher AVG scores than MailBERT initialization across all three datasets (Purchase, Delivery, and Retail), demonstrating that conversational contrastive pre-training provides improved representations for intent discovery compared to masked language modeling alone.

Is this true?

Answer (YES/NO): YES